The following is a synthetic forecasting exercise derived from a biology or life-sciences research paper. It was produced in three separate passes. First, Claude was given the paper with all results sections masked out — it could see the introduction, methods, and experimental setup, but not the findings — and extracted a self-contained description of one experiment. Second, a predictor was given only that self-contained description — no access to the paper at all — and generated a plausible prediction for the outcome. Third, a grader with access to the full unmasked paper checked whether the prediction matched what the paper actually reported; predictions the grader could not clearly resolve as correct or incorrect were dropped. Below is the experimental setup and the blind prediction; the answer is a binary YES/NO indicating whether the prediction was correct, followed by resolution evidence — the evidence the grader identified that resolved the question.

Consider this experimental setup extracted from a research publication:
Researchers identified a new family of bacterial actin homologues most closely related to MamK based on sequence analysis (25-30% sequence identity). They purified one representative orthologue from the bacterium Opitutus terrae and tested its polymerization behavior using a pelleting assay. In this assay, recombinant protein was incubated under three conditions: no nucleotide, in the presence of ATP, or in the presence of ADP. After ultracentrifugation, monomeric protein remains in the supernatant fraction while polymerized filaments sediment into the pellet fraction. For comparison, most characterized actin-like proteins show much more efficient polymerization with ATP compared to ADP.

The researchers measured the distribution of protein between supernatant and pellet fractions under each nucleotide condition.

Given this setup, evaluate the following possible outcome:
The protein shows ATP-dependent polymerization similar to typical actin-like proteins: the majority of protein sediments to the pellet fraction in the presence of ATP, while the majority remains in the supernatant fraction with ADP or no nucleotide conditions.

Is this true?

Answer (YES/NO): NO